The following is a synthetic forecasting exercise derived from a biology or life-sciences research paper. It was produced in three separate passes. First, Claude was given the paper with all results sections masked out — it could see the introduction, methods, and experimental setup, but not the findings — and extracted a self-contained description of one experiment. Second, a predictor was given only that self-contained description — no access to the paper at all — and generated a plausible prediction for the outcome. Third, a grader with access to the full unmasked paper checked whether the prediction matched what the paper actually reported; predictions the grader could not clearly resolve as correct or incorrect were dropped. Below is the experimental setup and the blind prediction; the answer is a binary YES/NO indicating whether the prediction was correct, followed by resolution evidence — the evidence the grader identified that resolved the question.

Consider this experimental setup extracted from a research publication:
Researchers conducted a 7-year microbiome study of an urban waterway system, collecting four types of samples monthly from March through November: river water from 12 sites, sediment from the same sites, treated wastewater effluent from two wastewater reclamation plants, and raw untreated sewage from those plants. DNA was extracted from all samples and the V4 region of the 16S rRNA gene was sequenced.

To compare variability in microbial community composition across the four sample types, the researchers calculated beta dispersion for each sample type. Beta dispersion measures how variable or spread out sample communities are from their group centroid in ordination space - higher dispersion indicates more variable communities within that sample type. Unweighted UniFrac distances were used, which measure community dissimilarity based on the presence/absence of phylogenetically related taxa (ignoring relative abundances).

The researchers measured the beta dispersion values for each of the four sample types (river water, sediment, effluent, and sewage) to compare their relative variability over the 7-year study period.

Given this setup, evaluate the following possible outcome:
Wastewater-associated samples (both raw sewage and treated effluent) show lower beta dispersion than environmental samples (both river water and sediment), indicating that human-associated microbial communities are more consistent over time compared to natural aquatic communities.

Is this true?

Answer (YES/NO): YES